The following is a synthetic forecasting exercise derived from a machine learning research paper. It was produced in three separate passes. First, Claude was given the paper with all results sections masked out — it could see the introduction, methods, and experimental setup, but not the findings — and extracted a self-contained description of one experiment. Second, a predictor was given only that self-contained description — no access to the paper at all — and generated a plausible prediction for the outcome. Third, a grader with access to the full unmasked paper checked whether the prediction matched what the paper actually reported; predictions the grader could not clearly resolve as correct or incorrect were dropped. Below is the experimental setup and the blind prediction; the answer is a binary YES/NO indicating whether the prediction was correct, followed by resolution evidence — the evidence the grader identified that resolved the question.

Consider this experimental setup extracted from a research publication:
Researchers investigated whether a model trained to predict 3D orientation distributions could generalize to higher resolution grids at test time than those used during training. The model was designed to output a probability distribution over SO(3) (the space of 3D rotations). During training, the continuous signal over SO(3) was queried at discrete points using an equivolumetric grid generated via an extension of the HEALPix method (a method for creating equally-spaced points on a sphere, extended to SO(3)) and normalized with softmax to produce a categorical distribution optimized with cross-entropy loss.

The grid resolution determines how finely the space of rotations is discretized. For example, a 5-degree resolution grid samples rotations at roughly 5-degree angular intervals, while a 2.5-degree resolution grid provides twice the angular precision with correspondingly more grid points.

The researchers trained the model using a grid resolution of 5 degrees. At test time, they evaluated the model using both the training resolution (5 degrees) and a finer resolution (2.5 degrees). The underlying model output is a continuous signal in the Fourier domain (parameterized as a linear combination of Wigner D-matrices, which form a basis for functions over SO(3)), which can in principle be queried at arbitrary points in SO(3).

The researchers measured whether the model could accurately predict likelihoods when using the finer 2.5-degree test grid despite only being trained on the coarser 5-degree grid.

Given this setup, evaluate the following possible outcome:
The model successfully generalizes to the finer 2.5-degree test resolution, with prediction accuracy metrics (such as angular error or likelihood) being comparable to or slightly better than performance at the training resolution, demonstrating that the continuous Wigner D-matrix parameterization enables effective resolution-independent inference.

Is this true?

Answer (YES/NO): YES